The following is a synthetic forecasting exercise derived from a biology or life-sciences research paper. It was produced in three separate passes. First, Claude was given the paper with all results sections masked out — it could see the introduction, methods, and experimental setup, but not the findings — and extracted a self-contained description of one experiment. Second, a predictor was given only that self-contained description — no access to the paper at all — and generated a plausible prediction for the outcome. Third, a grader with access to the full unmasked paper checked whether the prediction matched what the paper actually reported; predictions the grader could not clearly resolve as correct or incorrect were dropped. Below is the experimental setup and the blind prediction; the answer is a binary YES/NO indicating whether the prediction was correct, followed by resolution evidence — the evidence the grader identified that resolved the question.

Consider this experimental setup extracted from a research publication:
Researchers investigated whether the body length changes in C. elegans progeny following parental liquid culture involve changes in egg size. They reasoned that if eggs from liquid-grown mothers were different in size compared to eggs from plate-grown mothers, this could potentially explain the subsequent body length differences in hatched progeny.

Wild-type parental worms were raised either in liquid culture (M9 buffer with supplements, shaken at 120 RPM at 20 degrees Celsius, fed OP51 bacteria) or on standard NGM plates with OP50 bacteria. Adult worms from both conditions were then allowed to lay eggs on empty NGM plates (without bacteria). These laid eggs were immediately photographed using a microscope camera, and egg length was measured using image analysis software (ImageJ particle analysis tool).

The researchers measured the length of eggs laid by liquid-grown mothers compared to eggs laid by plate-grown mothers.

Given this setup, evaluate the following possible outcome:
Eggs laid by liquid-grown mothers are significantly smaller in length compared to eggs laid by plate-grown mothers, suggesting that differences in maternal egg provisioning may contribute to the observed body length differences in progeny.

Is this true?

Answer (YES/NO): NO